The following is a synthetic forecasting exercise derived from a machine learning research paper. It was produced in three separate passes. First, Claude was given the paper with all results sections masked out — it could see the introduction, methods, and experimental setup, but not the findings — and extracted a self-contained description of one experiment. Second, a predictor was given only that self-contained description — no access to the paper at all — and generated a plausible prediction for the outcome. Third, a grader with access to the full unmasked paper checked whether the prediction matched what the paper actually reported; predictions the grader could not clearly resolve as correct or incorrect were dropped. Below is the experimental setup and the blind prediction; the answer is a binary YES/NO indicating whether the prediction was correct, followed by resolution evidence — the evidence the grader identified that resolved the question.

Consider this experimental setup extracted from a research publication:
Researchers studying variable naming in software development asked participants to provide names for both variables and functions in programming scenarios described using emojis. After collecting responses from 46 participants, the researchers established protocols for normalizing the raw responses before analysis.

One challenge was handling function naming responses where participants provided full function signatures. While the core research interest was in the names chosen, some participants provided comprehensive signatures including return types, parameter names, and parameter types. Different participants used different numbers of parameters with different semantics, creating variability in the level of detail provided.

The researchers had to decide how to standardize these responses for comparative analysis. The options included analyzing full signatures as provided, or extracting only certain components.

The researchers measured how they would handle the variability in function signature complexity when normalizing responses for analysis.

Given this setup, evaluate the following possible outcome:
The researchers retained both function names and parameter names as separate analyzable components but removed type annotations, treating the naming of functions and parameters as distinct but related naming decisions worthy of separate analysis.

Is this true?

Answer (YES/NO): NO